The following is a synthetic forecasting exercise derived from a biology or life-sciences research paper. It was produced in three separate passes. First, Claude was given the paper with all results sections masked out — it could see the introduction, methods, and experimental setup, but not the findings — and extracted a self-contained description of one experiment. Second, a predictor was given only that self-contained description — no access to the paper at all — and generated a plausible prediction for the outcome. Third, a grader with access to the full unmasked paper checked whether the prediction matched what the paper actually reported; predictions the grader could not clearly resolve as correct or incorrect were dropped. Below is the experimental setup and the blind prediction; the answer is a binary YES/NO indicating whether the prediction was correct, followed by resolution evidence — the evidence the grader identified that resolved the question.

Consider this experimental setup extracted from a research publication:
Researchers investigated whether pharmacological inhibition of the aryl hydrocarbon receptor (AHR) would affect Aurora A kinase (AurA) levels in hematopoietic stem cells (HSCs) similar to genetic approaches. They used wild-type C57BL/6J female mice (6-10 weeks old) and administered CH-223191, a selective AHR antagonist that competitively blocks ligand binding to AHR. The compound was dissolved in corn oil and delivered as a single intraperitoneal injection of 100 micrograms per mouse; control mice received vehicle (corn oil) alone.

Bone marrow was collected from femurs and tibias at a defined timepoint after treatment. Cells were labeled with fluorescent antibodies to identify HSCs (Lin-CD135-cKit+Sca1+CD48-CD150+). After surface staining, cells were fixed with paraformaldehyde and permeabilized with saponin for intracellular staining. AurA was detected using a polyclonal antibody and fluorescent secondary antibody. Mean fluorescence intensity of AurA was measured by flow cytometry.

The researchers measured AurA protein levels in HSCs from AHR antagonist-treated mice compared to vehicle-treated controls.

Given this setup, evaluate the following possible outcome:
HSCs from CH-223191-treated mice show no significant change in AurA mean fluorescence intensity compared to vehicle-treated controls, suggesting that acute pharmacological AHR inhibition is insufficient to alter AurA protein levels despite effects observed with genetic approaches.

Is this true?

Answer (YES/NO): NO